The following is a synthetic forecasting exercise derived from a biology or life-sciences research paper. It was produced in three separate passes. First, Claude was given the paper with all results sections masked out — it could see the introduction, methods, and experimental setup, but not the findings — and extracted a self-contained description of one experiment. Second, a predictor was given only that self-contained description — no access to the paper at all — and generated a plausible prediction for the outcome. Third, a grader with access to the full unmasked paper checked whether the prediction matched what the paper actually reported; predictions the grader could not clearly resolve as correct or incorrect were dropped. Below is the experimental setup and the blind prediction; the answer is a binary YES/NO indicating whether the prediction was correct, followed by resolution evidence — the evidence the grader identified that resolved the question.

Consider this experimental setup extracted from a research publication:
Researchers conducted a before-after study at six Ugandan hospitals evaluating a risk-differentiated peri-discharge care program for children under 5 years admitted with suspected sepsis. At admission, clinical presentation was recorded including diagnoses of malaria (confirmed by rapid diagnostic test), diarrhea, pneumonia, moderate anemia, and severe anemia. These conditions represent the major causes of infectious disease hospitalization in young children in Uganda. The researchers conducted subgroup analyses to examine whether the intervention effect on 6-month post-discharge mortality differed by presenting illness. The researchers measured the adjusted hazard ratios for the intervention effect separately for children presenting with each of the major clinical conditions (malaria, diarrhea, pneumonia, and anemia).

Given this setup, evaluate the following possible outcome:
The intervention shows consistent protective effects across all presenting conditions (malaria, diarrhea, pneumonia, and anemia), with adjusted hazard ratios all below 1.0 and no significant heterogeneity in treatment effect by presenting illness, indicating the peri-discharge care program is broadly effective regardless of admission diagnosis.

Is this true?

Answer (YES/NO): NO